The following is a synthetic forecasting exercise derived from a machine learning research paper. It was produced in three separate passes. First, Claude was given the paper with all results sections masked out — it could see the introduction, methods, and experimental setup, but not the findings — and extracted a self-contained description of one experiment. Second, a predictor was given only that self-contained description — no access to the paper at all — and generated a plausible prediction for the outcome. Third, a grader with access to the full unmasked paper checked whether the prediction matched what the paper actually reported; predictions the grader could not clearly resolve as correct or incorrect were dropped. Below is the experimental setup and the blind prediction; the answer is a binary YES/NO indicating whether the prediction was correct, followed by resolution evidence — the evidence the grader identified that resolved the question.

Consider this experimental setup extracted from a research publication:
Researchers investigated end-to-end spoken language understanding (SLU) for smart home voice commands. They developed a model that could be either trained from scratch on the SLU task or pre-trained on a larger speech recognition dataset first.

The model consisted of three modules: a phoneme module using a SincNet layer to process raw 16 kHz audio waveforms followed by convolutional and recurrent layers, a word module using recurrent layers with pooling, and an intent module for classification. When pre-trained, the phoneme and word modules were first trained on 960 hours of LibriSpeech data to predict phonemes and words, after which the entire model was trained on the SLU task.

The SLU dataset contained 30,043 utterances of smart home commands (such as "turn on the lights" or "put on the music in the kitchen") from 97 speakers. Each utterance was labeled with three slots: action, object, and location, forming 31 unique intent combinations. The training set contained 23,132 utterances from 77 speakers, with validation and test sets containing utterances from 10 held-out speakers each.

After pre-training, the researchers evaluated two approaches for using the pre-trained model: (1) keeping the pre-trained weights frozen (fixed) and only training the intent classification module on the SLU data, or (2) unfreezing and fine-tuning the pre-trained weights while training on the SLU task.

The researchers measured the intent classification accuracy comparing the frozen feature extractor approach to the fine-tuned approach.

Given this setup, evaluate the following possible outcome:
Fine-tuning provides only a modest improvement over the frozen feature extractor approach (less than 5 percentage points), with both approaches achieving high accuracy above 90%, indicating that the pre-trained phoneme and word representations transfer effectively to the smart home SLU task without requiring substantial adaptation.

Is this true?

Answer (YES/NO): NO